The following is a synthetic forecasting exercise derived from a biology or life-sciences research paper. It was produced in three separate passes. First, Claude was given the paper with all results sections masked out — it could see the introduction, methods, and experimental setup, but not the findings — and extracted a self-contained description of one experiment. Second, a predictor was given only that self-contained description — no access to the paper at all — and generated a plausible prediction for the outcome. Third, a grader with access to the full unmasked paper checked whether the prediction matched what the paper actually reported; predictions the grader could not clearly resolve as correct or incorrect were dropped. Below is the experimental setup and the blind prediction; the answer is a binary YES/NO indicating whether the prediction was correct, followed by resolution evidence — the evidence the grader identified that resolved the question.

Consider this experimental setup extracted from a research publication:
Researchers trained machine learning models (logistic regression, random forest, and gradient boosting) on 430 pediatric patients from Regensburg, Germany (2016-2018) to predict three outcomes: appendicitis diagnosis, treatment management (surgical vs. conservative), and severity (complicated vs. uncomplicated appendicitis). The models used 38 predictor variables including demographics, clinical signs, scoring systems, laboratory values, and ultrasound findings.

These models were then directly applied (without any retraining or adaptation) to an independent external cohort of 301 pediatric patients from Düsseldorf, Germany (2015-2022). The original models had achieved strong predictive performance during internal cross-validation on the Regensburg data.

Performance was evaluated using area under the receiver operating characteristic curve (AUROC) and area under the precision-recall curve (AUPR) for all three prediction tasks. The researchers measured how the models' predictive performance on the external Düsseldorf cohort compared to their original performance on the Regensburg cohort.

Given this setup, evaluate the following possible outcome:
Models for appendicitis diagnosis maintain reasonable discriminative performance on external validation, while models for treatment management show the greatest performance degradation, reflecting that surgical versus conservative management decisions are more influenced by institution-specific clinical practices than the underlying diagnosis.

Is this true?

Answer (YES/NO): NO